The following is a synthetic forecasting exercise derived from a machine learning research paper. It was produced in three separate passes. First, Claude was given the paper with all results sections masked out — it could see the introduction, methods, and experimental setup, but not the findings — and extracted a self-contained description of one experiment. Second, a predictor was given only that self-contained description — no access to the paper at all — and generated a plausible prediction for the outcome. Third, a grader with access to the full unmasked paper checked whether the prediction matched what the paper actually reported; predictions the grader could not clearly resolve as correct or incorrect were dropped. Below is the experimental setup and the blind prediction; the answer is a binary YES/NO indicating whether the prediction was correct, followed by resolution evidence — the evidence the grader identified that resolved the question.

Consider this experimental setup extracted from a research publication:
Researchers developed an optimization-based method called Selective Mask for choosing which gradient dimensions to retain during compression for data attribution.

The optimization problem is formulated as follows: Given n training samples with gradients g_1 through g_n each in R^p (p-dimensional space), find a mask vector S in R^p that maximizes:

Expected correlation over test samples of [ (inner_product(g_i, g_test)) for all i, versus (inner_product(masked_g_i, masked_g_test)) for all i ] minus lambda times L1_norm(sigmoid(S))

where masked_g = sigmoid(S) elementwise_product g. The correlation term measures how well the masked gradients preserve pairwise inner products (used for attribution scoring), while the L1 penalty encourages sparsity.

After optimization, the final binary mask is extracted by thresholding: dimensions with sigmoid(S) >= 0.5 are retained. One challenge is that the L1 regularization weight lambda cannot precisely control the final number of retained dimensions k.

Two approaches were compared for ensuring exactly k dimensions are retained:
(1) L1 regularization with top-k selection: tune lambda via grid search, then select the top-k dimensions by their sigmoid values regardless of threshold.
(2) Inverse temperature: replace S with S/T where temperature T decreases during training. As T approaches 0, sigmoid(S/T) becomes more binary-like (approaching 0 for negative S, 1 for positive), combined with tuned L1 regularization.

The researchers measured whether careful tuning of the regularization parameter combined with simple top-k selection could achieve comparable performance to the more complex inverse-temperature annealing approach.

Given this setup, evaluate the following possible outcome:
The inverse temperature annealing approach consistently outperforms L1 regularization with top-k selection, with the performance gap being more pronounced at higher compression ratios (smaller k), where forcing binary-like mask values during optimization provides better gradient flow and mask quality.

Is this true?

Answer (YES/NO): NO